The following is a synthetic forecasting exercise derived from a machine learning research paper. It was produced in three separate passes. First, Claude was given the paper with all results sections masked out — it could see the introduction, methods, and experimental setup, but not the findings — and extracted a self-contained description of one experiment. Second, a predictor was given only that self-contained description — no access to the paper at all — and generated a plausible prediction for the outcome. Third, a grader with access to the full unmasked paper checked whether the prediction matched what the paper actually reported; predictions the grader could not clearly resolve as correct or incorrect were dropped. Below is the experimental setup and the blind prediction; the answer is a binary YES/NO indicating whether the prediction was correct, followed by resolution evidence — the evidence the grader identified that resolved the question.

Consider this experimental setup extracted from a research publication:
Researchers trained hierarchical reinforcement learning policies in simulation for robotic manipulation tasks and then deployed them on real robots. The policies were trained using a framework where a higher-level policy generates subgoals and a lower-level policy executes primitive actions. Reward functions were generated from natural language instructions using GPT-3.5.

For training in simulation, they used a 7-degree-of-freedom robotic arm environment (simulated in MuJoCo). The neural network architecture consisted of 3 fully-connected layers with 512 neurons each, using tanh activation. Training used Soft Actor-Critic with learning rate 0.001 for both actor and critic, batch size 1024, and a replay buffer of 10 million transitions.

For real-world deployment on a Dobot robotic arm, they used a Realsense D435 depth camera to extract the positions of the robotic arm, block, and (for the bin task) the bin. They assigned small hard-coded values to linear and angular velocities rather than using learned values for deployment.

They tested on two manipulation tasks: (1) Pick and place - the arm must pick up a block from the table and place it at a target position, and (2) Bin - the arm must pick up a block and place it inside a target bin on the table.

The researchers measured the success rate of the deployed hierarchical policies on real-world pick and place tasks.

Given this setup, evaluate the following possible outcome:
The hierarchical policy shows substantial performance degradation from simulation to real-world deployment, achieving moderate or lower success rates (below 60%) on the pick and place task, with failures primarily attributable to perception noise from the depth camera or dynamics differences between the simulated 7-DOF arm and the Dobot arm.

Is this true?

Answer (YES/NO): NO